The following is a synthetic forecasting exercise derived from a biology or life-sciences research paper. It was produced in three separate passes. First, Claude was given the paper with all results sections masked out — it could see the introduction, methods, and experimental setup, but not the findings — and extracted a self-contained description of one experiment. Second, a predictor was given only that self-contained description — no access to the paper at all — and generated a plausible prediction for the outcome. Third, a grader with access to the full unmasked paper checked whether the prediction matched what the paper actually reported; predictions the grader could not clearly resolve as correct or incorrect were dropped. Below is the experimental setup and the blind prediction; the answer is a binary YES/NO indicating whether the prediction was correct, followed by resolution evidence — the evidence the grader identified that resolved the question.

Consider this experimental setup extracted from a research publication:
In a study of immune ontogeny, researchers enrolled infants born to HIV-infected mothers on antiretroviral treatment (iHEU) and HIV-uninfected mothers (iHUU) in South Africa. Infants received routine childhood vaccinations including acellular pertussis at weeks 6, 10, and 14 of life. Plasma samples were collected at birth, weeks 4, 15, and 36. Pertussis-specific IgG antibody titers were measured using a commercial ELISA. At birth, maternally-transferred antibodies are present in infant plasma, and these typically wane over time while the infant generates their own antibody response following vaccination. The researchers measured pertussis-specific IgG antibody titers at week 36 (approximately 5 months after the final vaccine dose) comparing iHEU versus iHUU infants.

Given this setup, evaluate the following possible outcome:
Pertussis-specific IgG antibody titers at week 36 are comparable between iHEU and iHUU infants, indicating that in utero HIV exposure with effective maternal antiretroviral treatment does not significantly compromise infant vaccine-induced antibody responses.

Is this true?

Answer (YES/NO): NO